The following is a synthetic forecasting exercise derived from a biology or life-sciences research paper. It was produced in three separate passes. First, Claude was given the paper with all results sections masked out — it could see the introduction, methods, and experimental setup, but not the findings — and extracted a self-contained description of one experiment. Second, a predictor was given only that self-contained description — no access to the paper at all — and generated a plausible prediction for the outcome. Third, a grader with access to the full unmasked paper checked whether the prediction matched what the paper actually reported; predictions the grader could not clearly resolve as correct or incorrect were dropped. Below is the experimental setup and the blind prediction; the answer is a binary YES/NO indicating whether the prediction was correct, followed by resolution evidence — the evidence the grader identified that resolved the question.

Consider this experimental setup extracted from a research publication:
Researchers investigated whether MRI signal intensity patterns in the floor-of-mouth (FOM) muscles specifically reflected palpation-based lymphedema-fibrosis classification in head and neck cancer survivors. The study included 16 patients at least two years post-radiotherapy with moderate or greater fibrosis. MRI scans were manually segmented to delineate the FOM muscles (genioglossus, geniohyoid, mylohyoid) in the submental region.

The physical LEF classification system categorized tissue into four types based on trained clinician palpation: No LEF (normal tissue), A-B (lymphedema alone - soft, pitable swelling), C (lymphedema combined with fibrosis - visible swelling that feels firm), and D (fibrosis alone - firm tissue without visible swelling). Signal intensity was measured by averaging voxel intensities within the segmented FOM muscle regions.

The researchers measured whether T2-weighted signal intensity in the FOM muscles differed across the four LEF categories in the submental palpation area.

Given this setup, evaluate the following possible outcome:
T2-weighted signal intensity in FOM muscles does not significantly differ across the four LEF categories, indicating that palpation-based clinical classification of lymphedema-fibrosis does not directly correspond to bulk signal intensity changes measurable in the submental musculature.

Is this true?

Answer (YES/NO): NO